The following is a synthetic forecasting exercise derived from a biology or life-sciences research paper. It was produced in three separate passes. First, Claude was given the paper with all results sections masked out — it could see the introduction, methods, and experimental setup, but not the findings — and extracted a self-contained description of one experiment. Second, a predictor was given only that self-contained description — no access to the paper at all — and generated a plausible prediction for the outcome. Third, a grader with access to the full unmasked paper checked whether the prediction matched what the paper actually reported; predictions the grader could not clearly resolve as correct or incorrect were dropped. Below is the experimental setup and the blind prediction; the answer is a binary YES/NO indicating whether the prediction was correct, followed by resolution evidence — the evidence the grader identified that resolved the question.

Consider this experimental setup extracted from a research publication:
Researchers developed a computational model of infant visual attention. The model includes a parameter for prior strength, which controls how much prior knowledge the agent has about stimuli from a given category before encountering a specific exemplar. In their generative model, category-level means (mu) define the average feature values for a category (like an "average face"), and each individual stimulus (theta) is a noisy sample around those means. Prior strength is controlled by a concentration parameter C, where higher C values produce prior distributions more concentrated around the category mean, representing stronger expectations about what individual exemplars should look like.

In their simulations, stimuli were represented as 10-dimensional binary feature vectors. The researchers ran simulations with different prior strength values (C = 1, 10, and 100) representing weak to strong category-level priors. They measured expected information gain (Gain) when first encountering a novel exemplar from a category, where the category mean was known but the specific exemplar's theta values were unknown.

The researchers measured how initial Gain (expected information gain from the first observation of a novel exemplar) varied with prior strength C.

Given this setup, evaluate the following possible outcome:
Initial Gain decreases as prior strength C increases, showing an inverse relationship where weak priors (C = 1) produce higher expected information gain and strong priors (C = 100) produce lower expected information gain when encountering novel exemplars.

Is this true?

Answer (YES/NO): YES